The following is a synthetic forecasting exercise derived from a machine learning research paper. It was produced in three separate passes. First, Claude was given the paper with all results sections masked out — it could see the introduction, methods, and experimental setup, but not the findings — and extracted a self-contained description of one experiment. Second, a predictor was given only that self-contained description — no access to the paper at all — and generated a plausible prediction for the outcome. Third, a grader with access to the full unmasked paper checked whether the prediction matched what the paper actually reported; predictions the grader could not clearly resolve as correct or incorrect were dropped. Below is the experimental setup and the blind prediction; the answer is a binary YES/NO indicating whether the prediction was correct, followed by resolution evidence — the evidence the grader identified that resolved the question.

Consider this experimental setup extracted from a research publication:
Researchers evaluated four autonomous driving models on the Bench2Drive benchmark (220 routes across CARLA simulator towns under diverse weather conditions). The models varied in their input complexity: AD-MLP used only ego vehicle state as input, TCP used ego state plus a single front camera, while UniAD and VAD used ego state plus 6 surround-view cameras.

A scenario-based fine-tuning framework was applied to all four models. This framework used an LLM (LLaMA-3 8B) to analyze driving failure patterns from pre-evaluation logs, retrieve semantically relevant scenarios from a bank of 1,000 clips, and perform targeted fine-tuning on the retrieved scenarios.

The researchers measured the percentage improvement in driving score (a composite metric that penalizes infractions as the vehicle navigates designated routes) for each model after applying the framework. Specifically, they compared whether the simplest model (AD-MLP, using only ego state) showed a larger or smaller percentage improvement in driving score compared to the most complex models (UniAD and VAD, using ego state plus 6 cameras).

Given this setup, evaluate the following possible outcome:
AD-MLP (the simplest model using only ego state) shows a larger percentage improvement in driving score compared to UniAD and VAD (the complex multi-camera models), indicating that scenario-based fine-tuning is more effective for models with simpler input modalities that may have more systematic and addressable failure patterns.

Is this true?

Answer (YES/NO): YES